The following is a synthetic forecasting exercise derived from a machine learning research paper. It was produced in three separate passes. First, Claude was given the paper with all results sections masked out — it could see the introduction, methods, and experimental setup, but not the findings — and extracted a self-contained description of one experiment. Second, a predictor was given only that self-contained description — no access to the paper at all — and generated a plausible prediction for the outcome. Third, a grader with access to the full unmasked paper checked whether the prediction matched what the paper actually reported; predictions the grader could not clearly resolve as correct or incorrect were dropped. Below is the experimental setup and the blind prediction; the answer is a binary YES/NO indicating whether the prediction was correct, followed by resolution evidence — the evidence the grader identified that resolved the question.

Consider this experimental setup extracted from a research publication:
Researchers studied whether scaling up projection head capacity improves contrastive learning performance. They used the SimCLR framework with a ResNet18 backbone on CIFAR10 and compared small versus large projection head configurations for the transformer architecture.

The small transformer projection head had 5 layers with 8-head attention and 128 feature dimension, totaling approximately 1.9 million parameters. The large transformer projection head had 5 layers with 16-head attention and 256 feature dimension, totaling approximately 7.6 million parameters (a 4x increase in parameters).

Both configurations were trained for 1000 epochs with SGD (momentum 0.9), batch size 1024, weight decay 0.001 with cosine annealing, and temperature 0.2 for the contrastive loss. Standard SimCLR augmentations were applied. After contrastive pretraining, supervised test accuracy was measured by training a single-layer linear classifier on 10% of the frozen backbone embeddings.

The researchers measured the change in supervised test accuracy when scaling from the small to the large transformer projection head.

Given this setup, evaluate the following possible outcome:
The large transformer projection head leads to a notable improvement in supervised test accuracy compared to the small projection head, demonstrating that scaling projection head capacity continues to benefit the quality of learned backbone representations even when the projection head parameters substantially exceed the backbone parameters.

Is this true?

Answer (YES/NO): NO